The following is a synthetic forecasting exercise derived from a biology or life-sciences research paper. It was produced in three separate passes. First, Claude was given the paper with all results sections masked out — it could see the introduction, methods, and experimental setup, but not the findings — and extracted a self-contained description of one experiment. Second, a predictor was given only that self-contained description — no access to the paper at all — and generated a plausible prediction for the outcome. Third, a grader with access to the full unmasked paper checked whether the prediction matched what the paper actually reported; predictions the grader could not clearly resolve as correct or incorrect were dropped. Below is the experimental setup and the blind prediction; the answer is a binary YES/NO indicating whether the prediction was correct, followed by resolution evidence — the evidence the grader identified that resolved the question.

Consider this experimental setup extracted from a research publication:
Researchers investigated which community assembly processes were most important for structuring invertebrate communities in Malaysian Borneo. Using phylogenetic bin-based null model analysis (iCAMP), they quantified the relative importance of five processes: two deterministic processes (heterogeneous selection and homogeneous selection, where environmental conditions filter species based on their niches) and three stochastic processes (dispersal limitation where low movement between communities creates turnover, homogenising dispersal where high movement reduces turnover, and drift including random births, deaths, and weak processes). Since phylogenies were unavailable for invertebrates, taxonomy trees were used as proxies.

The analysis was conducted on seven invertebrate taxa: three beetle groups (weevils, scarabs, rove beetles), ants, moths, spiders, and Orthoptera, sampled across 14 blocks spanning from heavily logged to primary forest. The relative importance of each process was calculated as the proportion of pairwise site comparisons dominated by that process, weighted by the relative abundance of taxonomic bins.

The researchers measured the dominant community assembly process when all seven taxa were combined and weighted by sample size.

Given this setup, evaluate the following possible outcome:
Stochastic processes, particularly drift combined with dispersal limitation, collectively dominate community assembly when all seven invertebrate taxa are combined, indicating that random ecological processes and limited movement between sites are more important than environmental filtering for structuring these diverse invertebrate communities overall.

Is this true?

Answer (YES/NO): NO